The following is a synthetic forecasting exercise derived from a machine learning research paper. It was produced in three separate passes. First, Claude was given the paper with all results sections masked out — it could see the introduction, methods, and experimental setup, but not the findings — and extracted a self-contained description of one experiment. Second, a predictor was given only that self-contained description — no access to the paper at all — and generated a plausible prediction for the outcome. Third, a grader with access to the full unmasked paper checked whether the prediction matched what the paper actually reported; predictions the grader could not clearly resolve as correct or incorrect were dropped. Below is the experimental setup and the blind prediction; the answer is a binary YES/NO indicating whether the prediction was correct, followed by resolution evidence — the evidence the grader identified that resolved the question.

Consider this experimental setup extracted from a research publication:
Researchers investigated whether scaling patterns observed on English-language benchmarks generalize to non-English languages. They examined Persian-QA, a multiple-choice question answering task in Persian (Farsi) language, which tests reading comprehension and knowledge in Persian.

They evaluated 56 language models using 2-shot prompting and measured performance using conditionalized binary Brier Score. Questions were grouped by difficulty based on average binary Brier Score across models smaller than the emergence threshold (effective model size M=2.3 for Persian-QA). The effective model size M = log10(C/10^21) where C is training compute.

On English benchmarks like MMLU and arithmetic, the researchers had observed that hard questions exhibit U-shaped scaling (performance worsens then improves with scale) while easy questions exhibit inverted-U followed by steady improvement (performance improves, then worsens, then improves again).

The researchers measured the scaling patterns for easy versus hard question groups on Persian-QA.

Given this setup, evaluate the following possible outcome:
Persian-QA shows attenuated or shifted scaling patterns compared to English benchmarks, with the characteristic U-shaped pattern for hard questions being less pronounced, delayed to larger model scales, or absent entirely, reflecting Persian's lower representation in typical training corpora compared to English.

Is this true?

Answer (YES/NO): NO